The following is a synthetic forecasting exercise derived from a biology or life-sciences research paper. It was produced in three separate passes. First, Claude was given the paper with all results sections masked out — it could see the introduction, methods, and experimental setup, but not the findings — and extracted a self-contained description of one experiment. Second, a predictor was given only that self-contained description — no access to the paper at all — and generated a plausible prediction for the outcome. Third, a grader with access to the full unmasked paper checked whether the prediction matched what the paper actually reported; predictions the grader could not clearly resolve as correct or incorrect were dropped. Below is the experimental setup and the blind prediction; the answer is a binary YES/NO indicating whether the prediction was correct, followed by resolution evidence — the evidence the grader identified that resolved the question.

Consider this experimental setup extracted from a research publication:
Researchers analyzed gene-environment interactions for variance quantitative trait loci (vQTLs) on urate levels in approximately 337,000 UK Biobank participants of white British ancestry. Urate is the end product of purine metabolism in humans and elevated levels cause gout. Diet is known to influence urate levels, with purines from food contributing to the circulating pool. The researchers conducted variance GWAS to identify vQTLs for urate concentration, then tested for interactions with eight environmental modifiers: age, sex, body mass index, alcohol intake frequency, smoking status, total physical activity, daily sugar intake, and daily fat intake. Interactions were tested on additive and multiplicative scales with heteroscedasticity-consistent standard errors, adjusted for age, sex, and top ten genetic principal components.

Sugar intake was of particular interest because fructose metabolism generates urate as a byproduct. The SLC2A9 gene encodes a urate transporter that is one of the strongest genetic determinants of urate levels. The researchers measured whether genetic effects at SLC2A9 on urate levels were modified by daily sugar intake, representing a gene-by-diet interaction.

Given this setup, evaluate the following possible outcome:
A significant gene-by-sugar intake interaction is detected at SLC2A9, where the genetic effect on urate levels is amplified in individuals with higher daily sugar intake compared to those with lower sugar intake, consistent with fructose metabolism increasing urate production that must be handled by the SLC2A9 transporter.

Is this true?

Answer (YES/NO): NO